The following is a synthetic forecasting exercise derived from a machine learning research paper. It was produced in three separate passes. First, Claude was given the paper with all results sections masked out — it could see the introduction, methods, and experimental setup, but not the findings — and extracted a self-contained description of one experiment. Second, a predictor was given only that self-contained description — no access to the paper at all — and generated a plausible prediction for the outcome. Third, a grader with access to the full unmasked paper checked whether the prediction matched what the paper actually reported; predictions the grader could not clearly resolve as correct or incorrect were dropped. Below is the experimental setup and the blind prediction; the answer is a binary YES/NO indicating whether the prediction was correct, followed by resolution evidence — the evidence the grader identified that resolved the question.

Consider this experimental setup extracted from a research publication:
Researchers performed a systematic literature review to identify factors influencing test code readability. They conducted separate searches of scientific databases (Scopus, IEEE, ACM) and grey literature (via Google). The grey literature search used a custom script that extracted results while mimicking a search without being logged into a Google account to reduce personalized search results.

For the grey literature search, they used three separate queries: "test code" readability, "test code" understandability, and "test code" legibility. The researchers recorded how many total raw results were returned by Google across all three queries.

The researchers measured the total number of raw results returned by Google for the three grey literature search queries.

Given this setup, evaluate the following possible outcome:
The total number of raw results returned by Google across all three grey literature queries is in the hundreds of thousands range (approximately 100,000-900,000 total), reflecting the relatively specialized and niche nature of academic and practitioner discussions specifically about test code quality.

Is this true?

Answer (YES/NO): NO